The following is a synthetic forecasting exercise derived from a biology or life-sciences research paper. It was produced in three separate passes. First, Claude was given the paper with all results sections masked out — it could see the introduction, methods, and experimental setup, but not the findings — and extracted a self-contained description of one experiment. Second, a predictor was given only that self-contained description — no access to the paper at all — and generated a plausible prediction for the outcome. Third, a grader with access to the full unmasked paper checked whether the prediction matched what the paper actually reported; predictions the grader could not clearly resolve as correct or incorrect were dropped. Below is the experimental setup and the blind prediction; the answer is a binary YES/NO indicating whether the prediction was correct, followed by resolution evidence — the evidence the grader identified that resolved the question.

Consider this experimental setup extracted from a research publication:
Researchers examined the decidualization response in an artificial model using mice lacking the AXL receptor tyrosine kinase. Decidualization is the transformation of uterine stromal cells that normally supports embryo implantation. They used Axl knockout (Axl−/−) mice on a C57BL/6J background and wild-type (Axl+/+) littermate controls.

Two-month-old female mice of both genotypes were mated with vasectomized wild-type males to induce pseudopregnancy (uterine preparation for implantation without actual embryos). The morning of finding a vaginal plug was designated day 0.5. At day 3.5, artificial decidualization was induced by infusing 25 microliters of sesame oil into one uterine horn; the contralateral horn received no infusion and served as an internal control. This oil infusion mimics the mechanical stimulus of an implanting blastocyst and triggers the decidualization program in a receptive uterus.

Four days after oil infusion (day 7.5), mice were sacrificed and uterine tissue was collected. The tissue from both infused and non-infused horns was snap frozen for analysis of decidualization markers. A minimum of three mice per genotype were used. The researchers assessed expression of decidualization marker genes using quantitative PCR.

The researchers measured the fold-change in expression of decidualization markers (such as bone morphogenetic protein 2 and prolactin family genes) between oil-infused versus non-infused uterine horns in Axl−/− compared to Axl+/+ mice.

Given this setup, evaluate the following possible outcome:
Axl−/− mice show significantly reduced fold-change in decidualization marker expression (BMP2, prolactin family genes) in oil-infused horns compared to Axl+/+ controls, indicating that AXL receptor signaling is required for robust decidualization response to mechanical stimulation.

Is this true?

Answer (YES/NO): NO